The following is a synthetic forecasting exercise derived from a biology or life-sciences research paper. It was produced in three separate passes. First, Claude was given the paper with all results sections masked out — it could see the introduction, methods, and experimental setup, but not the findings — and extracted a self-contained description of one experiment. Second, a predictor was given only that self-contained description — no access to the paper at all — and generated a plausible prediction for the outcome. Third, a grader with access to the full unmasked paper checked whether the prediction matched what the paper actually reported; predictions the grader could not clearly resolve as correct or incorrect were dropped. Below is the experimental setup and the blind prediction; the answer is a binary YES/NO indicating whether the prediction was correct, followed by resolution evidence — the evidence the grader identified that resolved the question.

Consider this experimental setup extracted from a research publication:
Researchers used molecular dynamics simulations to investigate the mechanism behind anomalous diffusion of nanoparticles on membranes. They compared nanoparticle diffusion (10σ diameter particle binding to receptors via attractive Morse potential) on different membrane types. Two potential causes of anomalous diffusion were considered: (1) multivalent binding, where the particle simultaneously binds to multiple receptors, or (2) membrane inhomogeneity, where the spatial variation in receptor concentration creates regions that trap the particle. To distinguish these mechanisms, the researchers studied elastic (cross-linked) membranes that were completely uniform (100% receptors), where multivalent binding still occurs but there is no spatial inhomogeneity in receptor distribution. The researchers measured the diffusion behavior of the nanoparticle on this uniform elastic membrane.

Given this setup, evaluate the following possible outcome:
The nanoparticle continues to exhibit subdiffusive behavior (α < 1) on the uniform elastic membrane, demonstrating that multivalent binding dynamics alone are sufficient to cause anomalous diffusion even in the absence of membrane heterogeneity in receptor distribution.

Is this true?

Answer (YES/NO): NO